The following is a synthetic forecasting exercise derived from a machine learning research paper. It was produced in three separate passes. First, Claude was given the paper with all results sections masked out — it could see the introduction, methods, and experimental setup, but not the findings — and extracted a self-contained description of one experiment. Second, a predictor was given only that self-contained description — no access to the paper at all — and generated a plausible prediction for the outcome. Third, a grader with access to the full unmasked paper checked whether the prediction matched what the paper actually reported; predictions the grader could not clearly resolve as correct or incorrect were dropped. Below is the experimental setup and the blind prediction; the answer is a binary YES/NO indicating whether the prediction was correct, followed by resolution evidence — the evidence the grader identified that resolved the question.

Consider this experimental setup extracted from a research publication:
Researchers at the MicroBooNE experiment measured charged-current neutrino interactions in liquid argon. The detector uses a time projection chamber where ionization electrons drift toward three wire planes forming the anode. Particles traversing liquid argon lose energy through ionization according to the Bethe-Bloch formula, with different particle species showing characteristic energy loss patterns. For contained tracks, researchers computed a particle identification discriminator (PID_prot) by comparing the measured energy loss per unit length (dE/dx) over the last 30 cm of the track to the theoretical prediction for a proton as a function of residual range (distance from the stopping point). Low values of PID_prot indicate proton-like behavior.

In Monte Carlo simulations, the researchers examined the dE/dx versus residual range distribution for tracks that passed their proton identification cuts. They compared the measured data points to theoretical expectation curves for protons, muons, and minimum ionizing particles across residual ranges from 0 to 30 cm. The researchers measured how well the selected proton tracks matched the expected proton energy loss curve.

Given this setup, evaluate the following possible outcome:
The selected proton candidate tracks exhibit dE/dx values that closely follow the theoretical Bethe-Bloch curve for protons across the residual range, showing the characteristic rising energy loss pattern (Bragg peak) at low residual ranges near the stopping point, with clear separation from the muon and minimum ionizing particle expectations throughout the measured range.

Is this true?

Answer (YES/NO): NO